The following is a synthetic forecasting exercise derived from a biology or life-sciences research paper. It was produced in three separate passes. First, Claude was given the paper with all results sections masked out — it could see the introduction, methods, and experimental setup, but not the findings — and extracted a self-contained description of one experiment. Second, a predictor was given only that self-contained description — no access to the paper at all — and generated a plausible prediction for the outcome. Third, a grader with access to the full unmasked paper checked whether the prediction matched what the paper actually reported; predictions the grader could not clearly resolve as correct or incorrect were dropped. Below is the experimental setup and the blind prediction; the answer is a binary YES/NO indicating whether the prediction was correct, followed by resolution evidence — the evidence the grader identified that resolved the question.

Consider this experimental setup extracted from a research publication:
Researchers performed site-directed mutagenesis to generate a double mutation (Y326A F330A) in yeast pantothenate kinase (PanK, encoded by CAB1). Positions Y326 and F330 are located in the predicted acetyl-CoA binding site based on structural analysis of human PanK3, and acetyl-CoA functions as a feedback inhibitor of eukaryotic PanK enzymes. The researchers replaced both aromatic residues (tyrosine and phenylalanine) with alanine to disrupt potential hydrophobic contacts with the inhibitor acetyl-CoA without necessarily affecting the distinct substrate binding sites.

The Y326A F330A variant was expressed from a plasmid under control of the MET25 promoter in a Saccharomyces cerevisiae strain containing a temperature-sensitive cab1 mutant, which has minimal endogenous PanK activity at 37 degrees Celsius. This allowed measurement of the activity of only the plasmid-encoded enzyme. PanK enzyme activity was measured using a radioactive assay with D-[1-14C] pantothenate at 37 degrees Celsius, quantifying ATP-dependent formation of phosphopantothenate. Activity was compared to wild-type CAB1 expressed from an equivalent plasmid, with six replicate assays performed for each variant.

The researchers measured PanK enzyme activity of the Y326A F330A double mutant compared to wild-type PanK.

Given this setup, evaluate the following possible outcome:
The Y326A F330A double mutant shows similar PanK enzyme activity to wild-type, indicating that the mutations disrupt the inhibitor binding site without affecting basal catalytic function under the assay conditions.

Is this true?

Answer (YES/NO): NO